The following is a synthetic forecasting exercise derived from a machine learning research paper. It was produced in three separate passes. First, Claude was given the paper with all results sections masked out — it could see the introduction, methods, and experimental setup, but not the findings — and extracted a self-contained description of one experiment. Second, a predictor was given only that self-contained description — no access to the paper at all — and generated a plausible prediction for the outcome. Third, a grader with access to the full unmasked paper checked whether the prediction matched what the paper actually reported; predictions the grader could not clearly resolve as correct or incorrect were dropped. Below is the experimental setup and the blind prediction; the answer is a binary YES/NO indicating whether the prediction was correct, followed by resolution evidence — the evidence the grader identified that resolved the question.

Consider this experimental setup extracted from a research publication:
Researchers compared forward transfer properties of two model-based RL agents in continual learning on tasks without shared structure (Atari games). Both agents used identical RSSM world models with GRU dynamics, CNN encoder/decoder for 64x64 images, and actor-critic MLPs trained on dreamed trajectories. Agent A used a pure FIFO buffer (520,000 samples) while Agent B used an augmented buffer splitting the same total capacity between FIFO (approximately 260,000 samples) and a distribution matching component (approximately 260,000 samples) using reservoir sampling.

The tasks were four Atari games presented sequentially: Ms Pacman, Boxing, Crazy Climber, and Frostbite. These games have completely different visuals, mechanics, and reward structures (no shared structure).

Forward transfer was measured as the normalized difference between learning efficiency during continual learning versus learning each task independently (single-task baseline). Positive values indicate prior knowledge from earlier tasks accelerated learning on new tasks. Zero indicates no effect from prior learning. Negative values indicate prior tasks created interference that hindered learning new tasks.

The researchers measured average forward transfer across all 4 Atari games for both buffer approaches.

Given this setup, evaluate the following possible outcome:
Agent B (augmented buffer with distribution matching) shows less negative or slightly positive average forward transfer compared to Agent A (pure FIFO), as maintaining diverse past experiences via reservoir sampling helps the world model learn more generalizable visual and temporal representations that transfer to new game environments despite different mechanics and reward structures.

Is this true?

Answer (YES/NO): NO